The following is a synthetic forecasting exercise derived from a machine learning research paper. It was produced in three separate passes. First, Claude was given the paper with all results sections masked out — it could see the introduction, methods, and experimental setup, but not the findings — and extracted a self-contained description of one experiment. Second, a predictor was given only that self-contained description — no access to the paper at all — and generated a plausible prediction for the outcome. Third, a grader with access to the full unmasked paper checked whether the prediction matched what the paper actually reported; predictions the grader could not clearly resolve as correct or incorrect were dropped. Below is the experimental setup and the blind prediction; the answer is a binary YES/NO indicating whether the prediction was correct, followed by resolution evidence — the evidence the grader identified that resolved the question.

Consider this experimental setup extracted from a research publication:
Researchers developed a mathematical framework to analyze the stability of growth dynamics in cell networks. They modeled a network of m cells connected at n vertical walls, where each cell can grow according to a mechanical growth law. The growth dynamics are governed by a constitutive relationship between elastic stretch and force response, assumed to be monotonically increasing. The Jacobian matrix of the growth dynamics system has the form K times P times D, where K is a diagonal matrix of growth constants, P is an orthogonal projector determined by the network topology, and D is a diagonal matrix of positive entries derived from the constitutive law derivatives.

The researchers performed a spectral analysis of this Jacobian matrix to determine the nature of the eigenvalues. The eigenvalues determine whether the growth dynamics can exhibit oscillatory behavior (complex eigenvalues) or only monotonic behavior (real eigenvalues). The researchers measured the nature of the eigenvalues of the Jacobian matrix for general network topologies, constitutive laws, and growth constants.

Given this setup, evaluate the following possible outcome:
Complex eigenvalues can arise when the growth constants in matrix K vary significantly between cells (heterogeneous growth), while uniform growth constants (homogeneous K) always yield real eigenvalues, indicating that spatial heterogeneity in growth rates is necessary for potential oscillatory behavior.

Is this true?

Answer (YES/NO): NO